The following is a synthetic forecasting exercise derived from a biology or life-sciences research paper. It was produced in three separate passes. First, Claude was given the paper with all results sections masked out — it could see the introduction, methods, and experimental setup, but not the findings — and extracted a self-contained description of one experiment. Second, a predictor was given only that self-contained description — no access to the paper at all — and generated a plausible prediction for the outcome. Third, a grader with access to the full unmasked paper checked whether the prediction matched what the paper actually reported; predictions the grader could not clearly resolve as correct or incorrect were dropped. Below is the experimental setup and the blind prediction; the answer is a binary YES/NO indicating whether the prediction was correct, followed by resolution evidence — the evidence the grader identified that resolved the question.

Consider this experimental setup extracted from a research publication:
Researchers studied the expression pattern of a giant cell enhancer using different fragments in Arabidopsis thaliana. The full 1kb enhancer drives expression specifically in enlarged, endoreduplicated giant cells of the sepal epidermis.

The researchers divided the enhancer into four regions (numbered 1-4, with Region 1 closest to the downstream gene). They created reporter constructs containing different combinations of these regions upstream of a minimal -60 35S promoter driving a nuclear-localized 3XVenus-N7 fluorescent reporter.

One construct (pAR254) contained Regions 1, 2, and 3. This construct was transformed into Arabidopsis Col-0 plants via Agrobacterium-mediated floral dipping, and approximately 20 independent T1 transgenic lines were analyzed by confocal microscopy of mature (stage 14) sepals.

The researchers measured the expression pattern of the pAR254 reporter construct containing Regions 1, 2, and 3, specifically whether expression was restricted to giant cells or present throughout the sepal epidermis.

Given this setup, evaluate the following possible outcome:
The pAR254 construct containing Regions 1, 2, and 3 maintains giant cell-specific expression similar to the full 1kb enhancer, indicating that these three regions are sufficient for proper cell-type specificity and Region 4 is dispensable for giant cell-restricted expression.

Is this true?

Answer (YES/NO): NO